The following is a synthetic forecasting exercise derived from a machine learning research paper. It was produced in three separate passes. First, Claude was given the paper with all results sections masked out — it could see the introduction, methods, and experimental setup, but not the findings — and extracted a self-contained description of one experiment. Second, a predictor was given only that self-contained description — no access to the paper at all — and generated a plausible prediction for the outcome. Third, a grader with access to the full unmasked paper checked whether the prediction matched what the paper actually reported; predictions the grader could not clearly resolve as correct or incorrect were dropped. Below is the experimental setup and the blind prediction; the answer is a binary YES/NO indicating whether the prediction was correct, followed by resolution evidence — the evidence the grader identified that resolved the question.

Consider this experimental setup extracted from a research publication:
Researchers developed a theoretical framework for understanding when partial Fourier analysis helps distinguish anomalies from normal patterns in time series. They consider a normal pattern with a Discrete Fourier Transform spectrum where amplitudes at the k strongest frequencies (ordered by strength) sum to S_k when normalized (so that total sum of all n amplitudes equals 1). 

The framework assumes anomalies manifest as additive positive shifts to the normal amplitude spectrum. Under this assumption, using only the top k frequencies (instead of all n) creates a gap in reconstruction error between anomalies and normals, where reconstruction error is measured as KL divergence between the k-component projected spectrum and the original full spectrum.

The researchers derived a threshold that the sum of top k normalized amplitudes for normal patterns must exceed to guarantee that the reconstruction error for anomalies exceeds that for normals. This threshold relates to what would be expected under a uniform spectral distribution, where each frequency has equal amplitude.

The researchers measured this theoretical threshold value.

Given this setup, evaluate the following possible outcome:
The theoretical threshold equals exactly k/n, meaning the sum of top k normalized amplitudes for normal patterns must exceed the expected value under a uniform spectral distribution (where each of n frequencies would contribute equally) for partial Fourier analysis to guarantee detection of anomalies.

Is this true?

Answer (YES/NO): YES